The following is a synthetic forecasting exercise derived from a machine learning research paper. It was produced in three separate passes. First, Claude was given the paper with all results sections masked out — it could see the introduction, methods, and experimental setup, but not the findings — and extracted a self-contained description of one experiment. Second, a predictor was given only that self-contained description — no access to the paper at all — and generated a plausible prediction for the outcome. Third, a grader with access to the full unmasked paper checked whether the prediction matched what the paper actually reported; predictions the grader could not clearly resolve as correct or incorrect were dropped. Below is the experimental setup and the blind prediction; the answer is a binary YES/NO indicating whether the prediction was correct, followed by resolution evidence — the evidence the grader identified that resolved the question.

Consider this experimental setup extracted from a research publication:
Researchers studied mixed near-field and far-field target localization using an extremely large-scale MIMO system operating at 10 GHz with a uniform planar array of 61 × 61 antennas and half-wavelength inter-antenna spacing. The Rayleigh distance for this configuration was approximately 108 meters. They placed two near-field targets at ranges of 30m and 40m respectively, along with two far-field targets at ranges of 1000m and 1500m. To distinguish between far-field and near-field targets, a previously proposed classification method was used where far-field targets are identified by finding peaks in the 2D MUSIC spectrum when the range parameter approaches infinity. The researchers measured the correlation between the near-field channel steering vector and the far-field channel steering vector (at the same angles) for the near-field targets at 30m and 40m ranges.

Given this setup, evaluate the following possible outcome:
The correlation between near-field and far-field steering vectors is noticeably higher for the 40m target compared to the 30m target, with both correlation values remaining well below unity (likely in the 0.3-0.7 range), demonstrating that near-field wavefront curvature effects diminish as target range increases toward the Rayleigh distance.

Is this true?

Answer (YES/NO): NO